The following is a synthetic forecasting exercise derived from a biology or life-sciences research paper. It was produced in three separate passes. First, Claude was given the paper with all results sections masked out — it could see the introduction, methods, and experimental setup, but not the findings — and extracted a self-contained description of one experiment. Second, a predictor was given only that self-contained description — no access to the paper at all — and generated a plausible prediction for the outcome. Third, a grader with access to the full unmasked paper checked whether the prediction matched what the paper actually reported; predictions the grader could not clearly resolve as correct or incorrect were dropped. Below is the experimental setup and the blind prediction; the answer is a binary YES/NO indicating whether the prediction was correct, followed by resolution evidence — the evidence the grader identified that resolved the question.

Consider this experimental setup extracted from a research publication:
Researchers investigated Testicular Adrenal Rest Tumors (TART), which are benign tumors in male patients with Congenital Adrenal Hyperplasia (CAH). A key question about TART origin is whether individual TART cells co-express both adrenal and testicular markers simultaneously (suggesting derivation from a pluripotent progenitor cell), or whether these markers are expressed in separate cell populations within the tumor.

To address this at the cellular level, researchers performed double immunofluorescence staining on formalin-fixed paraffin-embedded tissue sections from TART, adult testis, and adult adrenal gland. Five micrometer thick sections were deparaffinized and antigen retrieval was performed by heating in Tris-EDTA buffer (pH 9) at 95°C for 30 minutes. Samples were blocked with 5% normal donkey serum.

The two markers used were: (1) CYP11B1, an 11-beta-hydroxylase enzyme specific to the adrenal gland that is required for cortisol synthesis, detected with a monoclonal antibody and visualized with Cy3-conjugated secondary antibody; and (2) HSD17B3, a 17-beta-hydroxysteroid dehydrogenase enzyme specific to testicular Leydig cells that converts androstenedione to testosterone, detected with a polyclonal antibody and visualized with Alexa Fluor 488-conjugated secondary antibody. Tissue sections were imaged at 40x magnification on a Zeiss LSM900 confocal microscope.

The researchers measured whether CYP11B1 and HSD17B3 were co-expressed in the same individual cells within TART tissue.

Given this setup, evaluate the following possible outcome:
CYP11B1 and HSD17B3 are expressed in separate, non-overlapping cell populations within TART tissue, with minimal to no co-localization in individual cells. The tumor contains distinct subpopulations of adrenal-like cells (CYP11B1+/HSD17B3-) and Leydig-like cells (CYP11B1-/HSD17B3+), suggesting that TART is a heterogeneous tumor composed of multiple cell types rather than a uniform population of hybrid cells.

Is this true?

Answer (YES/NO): NO